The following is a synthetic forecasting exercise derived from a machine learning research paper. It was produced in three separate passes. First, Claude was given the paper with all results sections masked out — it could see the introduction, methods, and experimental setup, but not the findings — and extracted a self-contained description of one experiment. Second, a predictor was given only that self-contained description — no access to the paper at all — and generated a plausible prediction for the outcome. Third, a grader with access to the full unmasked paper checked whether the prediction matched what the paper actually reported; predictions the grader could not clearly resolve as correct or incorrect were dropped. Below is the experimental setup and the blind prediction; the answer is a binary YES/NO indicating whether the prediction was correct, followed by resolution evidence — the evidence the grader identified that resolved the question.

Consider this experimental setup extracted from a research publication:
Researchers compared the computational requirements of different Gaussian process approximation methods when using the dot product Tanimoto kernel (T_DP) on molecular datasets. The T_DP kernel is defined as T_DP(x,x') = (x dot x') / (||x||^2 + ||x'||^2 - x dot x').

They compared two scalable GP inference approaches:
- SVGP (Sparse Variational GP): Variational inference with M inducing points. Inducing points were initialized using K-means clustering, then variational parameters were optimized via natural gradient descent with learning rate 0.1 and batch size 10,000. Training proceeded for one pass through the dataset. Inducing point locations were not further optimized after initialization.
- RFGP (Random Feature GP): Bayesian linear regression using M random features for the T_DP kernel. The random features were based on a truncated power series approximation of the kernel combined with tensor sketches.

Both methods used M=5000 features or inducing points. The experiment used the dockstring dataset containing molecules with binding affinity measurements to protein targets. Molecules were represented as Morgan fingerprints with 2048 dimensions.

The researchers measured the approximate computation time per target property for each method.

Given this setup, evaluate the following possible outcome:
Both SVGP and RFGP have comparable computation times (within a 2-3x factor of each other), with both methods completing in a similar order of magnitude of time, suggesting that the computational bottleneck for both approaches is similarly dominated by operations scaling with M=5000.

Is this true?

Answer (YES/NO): YES